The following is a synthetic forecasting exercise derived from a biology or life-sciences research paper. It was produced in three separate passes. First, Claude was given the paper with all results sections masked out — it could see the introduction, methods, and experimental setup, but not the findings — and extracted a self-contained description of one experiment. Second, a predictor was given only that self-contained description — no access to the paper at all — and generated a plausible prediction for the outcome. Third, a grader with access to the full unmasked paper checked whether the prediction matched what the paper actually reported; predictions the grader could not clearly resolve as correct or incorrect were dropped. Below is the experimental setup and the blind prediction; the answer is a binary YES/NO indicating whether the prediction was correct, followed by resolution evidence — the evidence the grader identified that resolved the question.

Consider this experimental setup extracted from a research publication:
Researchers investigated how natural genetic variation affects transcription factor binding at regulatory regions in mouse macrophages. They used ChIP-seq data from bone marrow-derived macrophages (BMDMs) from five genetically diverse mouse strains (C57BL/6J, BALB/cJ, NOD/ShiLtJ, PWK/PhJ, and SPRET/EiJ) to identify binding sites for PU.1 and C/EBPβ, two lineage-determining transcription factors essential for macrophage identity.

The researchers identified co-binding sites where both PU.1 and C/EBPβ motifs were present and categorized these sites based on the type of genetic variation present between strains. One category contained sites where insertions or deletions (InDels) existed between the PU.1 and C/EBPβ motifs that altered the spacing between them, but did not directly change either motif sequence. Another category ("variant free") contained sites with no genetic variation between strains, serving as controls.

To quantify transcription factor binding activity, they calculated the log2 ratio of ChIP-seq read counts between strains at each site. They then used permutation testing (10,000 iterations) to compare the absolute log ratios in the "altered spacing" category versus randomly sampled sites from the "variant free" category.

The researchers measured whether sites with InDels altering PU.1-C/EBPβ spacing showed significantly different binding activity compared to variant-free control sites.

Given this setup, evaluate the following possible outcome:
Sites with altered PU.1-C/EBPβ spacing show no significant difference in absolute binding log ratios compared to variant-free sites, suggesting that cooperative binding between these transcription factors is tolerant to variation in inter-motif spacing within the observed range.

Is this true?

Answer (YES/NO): NO